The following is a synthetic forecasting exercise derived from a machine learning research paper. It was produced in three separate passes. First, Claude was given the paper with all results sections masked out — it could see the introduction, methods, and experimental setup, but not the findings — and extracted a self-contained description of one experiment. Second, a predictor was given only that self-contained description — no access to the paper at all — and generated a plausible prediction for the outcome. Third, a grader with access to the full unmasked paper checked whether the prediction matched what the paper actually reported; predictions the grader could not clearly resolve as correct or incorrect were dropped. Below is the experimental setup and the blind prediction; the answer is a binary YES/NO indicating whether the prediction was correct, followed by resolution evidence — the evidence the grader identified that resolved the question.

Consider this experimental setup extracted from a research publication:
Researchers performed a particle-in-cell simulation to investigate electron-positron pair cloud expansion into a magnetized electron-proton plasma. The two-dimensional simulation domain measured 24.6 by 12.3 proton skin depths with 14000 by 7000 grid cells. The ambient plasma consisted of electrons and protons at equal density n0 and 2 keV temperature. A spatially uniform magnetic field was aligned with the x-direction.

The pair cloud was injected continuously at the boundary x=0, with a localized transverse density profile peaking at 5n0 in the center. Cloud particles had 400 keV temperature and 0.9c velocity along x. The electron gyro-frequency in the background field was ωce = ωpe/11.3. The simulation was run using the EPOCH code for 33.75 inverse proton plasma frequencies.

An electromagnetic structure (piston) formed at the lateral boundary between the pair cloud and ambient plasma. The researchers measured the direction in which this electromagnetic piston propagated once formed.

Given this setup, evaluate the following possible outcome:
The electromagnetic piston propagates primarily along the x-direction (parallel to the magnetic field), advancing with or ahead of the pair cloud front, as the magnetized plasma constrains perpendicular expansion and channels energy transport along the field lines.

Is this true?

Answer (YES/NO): NO